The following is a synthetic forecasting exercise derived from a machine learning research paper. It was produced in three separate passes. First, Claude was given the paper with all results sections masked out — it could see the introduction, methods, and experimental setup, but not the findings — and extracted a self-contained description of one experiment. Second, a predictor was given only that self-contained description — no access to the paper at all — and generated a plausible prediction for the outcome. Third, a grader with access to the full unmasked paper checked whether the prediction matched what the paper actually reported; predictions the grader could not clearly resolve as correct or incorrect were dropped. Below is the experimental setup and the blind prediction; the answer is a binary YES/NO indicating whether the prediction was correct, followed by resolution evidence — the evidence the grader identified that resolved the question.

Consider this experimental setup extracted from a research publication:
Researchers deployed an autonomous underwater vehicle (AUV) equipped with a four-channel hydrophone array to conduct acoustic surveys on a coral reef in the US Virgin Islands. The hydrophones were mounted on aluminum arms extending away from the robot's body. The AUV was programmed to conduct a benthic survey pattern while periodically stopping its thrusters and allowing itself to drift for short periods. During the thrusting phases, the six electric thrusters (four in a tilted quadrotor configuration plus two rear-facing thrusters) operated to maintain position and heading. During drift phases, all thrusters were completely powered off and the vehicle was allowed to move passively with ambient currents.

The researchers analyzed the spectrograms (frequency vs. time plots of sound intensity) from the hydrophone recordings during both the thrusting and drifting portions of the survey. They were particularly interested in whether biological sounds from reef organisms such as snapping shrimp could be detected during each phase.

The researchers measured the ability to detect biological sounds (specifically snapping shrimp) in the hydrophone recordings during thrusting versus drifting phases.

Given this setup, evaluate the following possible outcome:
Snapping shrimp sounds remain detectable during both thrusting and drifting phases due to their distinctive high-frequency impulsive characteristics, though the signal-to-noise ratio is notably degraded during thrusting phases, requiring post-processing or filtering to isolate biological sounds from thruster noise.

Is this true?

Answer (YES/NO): NO